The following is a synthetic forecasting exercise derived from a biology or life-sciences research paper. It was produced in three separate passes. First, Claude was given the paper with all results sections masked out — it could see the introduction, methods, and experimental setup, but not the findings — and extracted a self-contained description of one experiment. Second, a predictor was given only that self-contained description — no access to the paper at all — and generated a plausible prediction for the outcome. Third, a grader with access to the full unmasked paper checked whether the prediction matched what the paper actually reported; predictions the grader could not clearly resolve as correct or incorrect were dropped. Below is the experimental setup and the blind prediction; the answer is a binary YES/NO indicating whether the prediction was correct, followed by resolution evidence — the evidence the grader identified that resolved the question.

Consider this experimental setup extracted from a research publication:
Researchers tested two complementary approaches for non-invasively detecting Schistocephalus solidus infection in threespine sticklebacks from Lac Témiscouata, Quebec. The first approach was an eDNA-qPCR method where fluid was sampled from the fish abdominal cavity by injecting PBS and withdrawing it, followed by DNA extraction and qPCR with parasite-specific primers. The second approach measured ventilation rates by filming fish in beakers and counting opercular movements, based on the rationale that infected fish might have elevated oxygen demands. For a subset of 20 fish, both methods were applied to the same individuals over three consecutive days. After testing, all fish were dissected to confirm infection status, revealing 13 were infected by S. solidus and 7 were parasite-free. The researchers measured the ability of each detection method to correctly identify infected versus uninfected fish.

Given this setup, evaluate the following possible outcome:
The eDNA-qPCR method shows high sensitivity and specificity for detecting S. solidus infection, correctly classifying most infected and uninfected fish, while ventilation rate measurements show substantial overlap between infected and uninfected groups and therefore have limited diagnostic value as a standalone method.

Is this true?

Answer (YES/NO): YES